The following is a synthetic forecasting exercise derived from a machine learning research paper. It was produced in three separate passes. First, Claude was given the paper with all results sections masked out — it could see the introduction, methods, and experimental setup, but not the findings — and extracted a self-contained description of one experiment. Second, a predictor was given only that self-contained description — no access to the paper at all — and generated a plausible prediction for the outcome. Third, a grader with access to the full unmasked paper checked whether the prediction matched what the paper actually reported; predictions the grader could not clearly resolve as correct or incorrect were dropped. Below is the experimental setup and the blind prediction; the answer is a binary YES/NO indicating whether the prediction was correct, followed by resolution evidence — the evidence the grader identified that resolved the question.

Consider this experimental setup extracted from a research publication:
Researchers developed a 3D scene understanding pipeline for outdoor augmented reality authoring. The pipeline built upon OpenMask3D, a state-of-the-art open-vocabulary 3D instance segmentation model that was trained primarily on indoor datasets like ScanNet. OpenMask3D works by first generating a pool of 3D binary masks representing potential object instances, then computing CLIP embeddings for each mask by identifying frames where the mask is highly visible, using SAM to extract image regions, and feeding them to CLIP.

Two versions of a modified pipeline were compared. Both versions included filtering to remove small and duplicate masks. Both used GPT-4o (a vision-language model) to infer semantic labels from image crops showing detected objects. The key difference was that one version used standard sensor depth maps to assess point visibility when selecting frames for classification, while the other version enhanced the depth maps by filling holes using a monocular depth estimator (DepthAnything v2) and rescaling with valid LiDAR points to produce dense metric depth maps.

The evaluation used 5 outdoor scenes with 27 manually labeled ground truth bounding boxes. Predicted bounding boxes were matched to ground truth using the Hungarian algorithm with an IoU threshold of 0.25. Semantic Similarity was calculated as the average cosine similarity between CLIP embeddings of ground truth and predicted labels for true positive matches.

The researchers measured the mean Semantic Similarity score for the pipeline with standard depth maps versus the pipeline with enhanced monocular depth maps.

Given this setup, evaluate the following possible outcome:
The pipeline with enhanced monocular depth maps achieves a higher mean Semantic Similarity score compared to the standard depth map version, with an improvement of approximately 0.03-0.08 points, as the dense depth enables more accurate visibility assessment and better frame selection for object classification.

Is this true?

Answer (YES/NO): NO